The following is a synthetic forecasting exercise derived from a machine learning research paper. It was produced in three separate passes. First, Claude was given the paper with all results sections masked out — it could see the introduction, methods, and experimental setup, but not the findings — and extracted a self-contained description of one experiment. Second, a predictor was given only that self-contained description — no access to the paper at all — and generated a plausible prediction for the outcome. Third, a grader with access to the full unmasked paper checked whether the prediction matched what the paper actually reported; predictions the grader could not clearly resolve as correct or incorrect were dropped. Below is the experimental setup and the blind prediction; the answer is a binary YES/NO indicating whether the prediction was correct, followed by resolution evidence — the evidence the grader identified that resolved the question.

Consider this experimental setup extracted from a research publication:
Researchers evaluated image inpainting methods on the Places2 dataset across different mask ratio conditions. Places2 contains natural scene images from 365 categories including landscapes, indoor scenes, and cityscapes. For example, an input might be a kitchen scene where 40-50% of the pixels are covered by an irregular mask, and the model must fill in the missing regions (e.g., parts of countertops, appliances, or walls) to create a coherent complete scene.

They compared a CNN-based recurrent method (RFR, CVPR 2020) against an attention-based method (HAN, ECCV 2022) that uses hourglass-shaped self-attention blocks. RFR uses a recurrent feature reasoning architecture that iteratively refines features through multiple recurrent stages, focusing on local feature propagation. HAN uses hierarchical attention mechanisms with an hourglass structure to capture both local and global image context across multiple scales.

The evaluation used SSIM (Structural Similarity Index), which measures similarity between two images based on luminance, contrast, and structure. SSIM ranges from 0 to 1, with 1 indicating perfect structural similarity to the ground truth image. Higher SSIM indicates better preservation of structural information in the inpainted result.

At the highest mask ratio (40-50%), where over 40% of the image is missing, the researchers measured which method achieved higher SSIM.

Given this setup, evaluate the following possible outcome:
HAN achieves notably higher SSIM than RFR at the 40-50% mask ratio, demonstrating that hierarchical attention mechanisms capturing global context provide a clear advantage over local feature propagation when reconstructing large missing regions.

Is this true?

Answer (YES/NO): NO